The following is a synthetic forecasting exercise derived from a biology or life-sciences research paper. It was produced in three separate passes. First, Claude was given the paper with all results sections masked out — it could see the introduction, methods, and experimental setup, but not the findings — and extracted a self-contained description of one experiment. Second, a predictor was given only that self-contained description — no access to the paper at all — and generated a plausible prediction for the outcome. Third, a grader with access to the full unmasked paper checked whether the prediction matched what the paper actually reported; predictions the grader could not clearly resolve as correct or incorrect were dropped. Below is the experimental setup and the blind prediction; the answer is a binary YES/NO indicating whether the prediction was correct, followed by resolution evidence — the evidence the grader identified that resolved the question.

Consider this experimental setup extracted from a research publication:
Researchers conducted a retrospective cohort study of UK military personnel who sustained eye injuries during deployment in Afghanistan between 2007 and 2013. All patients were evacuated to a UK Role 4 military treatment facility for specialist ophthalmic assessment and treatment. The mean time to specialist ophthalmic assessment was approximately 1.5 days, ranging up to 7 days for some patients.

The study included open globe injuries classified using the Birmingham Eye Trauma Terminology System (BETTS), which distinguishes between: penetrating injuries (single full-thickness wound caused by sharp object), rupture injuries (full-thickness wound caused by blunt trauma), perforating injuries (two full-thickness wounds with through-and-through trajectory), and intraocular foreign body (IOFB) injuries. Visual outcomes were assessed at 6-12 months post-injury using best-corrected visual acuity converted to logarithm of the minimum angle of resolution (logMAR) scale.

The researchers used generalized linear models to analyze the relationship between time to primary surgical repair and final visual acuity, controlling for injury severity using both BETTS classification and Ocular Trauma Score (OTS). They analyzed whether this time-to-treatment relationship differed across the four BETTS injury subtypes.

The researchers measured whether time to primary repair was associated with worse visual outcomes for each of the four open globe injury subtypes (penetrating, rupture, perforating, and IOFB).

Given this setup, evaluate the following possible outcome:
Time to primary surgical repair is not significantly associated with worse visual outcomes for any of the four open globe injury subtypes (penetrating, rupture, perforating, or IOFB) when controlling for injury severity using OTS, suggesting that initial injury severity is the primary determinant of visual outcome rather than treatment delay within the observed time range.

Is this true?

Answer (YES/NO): NO